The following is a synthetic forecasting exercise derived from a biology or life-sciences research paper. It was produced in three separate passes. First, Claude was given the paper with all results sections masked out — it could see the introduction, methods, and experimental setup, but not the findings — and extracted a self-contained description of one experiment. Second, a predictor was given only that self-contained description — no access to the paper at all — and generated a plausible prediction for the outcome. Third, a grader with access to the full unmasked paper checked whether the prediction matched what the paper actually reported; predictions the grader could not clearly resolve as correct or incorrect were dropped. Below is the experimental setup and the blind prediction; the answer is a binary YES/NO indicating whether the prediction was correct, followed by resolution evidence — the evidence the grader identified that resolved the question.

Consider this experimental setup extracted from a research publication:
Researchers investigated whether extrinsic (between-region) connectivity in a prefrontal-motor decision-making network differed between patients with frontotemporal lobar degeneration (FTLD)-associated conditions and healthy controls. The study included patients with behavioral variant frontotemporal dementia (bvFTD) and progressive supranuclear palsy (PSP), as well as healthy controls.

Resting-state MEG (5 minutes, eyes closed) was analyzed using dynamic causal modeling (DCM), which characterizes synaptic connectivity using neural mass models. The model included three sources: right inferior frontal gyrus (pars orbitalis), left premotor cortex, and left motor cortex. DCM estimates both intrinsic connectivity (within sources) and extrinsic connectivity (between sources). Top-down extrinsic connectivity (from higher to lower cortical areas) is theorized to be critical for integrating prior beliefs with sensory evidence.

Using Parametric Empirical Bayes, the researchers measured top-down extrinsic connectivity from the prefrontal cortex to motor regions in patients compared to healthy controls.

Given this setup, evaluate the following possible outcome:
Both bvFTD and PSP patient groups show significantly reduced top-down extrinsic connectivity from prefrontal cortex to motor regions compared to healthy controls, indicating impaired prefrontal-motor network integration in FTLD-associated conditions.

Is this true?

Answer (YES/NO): NO